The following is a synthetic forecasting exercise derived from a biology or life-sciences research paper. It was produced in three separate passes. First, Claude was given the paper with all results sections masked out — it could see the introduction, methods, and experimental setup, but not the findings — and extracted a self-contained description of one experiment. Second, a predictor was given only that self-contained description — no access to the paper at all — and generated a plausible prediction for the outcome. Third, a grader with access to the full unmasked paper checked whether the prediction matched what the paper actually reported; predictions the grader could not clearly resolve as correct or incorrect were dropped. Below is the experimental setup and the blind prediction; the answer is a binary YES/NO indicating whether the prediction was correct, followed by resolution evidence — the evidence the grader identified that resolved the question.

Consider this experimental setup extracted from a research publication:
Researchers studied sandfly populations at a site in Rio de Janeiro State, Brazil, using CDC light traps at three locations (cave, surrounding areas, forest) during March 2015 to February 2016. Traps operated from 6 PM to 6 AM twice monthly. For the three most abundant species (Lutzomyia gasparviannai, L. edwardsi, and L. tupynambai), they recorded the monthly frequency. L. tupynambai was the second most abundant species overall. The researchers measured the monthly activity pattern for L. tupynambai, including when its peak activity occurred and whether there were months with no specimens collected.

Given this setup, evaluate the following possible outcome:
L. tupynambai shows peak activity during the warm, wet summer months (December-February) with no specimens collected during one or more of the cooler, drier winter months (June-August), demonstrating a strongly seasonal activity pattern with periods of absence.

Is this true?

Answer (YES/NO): NO